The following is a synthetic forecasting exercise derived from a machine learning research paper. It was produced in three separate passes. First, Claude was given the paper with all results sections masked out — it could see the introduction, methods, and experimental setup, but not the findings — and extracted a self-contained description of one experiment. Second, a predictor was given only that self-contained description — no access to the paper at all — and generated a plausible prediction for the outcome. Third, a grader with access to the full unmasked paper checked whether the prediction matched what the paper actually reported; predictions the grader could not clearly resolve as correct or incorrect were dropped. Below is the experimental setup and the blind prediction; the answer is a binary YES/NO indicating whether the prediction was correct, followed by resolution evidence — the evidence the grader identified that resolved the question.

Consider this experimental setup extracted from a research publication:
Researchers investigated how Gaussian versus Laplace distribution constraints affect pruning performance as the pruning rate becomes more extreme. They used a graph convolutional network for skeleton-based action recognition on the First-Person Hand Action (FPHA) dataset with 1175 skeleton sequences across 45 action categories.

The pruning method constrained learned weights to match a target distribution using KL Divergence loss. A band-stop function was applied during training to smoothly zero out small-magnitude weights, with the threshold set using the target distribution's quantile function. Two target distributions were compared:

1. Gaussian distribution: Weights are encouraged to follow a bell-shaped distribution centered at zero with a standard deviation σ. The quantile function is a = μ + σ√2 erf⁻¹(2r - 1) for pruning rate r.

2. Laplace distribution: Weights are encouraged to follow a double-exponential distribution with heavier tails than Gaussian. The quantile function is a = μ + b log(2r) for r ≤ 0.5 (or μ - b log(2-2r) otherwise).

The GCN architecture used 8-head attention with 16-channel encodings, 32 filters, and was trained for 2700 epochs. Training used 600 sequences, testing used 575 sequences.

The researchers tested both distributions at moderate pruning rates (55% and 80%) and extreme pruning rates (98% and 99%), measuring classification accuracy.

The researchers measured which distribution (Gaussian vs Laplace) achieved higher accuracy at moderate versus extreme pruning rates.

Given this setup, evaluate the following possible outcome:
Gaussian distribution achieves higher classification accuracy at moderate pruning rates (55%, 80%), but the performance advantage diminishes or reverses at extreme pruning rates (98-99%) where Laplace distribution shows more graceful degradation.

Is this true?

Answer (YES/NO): YES